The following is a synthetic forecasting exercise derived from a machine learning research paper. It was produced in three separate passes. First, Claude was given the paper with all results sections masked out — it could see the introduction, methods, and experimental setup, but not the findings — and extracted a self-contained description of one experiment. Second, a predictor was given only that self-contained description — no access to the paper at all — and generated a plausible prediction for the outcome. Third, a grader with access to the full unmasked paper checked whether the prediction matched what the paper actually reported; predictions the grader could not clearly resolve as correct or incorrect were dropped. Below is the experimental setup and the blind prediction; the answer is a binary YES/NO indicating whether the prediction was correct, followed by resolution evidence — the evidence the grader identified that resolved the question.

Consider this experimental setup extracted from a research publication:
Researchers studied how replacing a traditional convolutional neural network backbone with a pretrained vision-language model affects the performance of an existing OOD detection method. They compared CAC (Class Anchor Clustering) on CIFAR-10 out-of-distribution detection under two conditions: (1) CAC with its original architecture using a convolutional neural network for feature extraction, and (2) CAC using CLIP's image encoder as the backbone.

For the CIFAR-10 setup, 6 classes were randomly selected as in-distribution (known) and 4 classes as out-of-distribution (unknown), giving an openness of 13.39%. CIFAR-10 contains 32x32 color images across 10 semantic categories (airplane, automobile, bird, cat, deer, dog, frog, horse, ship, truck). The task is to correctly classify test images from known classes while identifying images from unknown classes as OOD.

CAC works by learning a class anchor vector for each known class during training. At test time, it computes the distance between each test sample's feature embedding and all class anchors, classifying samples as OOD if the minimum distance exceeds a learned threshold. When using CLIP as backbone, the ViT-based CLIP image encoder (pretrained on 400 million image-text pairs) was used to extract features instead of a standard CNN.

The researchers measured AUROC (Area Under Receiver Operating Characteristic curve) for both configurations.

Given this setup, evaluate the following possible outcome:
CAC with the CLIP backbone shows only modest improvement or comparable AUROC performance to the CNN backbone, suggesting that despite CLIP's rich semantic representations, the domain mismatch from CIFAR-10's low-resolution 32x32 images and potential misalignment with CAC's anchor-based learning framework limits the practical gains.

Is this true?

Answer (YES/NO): NO